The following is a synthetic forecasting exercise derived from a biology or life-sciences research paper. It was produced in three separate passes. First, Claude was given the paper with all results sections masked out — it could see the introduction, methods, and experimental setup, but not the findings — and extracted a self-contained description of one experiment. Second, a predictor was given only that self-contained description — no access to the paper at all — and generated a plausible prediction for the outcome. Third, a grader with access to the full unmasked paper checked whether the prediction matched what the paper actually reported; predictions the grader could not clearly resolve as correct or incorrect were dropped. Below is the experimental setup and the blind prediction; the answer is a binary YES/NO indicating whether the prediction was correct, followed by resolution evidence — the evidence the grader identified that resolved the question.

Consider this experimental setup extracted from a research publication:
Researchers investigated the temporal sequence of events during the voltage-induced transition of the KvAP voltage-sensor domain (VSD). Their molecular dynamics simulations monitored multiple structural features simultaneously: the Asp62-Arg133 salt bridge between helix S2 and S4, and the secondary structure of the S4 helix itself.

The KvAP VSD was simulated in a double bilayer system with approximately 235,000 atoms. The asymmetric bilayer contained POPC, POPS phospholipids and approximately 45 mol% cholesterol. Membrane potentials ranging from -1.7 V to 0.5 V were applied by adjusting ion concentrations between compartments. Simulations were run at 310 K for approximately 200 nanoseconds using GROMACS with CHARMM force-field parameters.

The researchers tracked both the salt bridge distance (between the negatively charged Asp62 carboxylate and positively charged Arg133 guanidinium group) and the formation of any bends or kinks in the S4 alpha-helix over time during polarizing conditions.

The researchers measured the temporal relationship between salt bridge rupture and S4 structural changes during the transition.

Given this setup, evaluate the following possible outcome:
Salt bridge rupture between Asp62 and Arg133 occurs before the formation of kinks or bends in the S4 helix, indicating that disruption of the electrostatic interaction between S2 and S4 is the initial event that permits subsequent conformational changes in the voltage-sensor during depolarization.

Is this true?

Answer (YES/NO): NO